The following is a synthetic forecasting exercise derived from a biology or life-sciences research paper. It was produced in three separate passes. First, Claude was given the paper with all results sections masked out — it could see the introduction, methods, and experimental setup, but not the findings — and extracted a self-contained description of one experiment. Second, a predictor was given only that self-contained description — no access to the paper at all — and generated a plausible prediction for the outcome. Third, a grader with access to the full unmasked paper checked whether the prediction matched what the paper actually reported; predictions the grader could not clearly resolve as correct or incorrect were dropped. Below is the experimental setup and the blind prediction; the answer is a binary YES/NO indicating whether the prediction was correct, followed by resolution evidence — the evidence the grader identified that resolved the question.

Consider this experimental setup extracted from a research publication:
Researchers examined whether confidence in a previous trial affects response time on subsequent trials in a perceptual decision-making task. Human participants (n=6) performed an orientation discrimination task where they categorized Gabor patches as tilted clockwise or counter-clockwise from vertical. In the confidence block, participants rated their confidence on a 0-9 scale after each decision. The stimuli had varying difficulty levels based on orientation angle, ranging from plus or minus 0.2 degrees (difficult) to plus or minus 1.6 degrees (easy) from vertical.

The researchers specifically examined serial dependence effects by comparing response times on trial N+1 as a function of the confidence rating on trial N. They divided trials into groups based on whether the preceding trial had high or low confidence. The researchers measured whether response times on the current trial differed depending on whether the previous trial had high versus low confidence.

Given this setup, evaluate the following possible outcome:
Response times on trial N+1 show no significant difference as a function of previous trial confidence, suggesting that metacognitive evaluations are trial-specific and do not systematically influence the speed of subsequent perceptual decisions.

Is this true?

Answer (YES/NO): NO